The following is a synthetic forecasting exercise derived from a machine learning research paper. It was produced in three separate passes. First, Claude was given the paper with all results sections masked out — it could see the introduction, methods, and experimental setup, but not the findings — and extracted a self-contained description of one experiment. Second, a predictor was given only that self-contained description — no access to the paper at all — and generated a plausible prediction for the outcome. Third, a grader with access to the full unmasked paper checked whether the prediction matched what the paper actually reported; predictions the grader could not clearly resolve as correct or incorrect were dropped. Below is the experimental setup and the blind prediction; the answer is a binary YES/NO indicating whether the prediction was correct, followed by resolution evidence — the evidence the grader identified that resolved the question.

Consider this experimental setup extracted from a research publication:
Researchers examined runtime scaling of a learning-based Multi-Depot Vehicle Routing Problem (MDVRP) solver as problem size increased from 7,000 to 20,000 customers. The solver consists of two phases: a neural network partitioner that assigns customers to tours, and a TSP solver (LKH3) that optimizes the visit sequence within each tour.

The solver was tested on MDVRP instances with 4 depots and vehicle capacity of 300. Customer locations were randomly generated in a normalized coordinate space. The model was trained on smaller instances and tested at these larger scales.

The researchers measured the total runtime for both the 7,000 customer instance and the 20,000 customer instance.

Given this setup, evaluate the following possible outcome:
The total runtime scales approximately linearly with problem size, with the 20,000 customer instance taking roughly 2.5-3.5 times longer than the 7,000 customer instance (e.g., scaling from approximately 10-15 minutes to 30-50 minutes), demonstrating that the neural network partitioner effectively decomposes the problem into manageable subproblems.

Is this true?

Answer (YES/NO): YES